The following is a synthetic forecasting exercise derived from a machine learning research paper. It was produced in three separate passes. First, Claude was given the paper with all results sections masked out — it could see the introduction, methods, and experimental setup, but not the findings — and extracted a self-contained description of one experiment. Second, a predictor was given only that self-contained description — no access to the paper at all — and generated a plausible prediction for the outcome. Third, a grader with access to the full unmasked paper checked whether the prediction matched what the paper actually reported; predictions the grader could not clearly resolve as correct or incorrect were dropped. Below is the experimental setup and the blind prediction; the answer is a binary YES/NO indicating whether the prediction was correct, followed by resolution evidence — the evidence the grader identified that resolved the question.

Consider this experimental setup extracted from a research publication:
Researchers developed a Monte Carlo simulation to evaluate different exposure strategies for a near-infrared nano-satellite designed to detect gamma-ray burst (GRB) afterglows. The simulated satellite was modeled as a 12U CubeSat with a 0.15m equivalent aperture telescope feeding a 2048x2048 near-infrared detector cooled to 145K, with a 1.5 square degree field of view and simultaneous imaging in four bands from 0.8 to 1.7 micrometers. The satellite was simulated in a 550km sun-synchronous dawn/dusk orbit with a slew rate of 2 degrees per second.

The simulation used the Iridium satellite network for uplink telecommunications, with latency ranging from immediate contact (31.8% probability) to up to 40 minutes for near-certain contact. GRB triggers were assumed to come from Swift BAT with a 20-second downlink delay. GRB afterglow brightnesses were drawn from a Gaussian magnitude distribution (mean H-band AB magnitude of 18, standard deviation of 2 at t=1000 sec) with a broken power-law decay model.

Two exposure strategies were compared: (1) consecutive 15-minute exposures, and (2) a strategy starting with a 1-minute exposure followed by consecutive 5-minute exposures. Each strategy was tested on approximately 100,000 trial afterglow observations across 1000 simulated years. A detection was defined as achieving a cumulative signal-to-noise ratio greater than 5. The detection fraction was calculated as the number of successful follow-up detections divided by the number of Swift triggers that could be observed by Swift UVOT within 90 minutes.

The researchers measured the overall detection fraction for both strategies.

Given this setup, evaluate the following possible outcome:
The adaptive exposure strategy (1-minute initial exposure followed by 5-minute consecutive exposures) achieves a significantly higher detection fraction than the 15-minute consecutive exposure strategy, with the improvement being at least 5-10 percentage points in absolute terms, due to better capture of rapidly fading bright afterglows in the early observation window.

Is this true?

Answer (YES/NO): YES